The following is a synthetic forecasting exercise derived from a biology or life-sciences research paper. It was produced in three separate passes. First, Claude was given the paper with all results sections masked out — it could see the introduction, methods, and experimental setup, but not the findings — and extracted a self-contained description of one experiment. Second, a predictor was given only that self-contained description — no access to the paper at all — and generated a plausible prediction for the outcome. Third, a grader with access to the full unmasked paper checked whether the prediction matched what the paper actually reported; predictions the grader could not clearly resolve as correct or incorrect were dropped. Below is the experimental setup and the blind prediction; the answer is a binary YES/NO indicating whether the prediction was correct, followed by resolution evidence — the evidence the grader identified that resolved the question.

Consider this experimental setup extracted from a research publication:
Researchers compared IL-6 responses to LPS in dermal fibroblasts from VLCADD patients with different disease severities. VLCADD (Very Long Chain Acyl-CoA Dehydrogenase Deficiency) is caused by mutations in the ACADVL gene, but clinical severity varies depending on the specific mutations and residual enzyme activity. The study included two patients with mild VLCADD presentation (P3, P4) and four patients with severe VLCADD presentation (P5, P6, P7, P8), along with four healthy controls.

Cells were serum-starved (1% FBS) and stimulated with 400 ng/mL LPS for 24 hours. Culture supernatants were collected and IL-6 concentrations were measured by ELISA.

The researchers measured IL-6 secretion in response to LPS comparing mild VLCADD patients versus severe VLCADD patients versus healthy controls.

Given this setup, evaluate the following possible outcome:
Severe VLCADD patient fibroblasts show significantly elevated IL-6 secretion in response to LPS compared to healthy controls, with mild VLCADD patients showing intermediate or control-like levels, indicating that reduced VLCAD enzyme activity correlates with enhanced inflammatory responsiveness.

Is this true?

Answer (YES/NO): NO